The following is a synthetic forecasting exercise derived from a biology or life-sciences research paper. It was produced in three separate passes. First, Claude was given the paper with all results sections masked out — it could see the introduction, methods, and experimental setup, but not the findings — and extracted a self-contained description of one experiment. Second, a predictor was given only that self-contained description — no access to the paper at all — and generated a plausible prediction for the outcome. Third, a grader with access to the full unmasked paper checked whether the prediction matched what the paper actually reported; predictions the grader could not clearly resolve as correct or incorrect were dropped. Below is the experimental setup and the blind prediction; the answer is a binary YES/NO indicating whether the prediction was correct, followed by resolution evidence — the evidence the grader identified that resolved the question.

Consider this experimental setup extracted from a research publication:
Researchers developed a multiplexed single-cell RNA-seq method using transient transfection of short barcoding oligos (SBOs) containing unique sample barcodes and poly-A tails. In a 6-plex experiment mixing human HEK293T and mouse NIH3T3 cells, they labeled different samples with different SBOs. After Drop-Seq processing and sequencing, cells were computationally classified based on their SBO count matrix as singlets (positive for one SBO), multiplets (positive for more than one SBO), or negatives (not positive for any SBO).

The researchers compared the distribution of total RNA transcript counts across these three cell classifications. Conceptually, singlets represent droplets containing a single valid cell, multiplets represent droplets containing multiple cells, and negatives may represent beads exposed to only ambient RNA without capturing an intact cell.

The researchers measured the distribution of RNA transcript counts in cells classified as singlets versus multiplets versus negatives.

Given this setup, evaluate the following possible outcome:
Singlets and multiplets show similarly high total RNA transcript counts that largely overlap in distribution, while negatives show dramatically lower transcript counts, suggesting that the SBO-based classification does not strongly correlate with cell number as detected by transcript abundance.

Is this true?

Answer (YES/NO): NO